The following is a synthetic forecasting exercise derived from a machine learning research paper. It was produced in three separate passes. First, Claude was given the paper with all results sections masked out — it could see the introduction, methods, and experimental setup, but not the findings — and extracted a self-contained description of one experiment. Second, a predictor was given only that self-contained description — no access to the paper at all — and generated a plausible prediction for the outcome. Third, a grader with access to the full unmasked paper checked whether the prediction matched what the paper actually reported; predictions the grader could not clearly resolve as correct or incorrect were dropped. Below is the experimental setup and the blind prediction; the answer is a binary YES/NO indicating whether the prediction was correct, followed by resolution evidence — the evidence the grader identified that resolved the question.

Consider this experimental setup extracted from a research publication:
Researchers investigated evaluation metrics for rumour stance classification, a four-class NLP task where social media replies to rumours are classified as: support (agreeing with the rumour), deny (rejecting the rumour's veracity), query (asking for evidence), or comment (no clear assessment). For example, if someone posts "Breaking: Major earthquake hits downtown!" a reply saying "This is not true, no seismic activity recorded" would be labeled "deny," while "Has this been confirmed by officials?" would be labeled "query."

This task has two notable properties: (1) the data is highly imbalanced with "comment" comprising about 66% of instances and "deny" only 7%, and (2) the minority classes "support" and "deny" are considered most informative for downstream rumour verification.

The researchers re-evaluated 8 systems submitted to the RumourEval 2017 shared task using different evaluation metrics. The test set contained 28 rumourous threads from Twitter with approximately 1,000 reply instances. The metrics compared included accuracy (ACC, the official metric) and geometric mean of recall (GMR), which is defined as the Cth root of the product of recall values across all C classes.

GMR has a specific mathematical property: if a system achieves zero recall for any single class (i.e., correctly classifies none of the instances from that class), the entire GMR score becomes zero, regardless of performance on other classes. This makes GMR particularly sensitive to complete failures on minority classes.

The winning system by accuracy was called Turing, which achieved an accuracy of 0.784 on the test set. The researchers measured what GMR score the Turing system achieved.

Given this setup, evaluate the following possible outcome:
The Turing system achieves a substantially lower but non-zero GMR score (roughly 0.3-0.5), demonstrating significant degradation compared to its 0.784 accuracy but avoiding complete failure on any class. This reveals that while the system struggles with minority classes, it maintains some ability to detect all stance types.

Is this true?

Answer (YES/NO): NO